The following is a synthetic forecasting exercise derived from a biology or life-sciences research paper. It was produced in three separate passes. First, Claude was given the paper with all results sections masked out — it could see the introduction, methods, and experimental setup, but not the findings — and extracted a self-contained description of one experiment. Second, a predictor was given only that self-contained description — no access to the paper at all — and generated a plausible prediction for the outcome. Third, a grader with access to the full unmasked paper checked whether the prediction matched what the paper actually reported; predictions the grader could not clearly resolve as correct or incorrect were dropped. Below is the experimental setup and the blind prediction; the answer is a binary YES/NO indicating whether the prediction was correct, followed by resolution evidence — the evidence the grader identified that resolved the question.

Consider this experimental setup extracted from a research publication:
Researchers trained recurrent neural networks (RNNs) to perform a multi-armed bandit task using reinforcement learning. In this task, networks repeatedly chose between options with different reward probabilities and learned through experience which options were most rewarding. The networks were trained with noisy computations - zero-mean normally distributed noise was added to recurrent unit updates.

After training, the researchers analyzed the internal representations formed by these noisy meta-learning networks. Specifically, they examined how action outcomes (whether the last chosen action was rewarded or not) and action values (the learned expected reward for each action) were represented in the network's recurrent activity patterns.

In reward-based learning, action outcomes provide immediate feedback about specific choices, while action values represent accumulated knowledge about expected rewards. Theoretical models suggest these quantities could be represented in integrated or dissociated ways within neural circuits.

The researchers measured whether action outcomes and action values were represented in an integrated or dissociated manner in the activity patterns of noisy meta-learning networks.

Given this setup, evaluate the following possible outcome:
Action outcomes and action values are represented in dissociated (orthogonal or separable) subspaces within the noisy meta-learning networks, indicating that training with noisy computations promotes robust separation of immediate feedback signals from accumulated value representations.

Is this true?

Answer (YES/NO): YES